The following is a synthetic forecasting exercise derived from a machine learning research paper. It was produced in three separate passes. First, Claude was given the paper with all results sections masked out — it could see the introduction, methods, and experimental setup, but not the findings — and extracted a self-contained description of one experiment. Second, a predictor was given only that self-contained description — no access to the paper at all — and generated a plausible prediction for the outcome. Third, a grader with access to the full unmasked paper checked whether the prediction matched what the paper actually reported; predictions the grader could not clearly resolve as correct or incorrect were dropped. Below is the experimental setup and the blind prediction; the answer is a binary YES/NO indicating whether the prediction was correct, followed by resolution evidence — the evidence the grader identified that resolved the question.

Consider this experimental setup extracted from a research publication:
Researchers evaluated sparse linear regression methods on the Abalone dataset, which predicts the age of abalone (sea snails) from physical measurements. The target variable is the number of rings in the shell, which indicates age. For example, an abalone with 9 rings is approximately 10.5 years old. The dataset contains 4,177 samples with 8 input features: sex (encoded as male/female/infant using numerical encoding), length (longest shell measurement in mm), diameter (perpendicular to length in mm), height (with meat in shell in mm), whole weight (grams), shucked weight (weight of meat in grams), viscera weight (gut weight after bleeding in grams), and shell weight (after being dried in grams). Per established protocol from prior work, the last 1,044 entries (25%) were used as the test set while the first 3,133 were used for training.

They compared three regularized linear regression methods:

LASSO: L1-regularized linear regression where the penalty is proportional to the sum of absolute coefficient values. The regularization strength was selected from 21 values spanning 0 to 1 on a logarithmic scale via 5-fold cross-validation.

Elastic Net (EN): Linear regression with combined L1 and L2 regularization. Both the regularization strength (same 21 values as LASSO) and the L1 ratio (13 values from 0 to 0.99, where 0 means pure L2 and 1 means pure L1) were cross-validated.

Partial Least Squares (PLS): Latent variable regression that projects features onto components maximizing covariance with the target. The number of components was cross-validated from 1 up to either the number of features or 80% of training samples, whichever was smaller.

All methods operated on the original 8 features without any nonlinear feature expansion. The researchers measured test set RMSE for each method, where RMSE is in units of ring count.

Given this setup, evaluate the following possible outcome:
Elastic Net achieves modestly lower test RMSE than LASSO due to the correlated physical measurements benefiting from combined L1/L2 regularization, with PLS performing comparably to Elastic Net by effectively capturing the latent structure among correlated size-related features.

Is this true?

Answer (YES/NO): NO